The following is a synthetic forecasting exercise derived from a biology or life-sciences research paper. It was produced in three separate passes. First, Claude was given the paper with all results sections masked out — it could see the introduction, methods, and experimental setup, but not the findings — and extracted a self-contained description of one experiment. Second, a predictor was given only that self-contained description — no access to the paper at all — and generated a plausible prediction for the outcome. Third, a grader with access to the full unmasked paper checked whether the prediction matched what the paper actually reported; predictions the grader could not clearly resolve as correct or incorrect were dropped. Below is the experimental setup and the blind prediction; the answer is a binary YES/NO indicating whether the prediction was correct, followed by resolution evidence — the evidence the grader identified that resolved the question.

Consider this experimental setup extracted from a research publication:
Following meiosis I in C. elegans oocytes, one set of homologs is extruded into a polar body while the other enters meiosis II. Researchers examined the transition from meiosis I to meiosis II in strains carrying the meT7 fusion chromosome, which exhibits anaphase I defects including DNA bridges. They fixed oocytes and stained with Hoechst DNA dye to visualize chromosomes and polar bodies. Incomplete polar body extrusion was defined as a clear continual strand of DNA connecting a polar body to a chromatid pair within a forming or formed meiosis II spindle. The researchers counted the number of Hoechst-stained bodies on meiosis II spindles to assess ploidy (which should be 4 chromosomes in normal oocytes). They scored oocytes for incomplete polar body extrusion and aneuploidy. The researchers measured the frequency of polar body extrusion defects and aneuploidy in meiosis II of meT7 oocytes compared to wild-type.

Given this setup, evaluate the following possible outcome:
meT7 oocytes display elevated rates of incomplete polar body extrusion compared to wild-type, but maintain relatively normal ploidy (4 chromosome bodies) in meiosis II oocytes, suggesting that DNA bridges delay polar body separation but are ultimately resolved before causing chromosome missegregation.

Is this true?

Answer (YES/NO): NO